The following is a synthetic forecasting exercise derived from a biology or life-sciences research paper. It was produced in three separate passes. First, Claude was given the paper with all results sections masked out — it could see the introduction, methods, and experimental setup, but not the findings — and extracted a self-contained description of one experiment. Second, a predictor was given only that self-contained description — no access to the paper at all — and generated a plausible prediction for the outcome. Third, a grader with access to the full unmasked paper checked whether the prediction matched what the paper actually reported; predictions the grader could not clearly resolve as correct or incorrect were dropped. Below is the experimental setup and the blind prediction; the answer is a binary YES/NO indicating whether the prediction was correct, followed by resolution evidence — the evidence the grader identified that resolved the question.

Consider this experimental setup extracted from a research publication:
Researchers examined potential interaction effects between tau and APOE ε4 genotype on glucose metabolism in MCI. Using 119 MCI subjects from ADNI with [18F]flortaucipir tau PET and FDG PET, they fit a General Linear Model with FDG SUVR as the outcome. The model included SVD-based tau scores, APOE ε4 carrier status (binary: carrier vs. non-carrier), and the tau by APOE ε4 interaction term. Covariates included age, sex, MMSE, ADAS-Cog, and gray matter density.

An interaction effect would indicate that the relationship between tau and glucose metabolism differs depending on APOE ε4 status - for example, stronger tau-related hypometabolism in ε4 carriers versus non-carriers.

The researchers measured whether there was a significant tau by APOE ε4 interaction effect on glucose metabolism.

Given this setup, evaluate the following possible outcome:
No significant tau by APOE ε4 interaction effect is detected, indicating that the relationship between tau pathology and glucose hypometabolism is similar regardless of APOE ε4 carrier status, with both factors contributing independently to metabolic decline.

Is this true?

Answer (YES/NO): NO